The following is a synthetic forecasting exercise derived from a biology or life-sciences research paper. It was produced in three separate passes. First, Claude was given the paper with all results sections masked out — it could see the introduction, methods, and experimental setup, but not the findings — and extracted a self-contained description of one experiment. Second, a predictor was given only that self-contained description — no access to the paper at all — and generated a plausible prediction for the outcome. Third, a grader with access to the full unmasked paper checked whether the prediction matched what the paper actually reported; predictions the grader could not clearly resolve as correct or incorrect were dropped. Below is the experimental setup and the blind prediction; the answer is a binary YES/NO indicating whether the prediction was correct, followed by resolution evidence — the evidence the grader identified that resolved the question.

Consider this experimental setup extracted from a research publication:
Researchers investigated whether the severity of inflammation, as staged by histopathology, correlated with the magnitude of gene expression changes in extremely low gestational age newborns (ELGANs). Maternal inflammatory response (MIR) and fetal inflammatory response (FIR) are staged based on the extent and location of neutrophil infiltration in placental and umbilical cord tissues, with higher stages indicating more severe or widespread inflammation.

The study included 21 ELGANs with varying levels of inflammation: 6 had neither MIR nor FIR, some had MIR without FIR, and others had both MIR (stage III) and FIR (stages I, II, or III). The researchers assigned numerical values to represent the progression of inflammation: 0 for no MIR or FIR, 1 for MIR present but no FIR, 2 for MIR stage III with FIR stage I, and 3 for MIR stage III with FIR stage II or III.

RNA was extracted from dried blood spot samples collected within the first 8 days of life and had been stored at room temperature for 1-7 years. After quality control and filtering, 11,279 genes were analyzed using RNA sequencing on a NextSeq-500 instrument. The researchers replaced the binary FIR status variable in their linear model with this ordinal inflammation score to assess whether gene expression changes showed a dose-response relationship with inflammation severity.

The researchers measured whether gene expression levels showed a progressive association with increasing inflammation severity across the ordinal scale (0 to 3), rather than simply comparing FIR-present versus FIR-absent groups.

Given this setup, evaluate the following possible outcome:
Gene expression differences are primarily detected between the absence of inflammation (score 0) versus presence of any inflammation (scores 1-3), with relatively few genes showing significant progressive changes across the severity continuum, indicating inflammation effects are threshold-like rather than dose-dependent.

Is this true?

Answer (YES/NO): NO